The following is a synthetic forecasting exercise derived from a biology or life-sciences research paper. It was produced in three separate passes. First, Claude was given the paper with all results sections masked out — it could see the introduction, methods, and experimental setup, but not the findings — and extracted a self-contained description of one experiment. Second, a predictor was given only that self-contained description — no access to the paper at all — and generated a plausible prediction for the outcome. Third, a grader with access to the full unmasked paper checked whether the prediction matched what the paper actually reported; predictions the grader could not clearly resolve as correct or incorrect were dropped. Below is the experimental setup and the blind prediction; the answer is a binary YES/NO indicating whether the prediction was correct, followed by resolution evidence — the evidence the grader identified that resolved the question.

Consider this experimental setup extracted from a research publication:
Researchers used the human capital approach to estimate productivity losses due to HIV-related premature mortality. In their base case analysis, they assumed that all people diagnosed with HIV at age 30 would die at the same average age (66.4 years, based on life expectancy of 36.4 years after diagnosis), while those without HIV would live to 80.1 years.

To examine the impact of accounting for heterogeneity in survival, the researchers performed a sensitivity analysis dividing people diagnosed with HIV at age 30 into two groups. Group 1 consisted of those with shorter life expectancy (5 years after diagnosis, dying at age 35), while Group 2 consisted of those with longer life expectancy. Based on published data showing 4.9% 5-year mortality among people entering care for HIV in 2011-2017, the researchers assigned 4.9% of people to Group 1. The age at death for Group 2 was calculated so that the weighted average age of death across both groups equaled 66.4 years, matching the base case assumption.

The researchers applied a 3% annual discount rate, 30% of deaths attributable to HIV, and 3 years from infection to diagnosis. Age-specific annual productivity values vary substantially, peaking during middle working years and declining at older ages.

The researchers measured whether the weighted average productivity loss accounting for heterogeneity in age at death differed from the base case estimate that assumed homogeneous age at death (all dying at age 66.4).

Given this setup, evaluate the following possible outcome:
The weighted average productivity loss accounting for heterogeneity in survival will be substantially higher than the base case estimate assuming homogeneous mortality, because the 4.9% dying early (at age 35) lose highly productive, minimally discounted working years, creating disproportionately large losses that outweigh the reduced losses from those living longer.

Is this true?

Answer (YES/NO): YES